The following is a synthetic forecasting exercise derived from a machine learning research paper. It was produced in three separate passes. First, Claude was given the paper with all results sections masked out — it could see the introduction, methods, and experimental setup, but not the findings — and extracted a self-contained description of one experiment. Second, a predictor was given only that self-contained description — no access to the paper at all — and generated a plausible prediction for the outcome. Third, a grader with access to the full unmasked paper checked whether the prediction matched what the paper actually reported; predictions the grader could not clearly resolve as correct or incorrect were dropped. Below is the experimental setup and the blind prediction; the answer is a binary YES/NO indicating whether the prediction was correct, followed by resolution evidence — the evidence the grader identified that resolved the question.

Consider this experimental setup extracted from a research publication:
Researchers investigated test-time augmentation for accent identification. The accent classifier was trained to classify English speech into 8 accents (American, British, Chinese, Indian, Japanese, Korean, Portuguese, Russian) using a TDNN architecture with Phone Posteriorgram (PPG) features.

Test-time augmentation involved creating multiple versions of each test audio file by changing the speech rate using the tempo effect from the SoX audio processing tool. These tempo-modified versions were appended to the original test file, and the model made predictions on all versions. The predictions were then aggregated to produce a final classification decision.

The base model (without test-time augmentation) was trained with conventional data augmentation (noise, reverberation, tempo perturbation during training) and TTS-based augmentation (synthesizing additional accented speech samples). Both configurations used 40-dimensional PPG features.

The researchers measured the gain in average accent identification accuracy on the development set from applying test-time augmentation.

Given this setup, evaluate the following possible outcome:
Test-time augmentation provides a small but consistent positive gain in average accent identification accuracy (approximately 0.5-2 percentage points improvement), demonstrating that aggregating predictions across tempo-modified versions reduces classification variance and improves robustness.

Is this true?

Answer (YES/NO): YES